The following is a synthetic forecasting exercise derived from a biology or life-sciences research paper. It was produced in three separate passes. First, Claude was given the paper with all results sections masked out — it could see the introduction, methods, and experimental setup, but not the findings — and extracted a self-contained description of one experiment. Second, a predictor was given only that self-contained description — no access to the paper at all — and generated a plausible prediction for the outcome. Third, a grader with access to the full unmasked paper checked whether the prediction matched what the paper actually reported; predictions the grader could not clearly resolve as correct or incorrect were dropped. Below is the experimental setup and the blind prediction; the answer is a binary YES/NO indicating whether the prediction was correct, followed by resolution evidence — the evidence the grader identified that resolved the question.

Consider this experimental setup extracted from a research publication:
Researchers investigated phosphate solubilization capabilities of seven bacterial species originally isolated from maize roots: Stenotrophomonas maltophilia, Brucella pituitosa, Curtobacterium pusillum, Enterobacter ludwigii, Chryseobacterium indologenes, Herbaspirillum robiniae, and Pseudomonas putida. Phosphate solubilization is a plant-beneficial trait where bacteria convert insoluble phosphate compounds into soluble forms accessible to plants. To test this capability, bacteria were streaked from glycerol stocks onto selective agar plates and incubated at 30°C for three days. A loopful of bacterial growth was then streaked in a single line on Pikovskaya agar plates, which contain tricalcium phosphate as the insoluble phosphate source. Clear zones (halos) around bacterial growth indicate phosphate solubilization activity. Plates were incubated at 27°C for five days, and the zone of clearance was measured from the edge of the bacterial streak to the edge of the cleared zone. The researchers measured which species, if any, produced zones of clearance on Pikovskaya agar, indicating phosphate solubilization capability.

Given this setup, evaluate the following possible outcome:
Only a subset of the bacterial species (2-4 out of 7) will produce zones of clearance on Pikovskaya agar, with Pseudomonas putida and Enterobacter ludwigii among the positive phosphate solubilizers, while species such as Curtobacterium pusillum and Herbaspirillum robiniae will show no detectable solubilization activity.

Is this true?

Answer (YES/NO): NO